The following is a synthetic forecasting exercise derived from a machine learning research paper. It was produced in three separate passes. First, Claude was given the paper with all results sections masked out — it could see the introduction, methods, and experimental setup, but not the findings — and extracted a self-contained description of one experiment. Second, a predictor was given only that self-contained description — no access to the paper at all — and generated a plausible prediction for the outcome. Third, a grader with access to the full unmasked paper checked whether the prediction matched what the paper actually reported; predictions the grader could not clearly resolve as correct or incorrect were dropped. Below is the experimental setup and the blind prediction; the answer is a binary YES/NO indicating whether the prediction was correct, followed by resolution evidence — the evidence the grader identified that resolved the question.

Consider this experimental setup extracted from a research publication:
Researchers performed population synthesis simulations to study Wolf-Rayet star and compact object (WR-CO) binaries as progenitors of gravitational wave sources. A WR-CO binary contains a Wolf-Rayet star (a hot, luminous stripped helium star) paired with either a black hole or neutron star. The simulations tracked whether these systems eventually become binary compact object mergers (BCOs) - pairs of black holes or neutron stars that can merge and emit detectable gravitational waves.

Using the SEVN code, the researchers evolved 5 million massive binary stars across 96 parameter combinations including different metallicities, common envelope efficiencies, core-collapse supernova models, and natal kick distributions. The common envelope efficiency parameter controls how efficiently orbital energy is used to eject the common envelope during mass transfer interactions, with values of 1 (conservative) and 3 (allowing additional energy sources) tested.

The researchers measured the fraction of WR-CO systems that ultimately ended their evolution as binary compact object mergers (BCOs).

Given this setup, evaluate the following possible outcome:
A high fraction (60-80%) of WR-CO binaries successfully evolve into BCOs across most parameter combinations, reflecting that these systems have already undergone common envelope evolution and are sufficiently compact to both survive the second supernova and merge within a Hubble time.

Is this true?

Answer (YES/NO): NO